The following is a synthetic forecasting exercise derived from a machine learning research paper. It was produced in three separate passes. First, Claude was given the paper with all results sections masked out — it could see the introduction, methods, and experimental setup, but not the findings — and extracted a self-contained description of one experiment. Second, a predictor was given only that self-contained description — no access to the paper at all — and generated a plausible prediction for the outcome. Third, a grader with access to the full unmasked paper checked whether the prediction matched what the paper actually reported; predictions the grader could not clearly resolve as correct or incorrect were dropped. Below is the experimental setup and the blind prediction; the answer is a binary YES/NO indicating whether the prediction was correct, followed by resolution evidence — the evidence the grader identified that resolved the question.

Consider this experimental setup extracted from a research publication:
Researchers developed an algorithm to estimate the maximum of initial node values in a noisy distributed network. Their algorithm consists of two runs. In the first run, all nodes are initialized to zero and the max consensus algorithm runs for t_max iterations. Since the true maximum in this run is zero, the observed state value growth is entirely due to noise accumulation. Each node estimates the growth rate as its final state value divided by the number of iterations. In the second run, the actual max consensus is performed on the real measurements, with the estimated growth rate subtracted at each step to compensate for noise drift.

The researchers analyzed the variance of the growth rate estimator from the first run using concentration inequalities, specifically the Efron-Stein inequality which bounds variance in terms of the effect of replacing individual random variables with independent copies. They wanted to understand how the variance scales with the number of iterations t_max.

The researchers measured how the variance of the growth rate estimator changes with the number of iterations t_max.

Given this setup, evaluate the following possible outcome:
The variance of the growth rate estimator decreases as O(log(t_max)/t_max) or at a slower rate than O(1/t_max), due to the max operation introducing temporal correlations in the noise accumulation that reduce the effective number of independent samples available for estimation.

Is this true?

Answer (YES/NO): NO